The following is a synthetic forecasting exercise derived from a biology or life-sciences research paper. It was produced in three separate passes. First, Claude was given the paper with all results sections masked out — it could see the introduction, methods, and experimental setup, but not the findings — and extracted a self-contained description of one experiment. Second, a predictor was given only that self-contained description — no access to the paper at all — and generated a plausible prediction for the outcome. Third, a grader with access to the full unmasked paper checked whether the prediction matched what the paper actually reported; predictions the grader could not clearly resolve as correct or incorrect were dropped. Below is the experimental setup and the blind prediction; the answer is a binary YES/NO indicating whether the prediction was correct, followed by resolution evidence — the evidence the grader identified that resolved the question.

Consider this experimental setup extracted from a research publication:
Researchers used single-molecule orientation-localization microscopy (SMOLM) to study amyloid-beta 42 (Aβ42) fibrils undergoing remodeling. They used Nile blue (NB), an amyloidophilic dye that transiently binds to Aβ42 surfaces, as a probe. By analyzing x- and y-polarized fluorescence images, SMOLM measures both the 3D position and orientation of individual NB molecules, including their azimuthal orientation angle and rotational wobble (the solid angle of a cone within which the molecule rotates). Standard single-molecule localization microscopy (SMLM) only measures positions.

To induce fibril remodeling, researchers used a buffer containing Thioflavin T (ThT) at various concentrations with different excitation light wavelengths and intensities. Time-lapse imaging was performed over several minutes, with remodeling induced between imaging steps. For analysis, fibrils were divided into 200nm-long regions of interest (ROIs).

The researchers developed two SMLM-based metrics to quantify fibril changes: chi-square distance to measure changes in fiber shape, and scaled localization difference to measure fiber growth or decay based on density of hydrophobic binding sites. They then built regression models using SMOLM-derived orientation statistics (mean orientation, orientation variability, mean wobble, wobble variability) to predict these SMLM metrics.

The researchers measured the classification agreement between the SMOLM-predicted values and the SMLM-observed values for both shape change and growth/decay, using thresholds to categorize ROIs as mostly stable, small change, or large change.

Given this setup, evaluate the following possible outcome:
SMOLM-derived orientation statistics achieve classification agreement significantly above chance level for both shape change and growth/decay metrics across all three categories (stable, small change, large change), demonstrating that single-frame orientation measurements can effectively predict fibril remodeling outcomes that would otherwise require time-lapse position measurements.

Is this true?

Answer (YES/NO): NO